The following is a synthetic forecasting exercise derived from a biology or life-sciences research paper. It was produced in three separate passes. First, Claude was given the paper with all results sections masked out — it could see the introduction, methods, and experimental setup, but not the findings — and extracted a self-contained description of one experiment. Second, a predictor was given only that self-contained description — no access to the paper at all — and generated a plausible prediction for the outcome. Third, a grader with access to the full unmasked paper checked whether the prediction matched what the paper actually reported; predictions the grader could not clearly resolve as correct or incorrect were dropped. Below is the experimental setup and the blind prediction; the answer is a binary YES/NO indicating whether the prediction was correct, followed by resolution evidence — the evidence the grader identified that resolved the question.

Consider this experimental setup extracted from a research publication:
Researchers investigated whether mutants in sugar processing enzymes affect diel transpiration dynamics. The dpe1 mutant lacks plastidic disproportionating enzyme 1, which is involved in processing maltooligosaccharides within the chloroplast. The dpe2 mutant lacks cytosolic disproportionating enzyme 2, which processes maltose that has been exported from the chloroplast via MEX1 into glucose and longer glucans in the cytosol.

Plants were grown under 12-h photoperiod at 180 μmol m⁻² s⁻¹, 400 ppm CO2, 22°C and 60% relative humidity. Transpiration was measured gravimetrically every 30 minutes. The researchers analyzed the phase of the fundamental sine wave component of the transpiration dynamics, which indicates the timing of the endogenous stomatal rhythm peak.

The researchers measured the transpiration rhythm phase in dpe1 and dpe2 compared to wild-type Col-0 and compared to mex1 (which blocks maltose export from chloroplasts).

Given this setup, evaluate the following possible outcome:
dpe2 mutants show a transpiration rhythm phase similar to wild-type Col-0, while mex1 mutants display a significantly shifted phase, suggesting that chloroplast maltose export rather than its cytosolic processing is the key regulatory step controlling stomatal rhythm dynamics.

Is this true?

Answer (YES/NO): NO